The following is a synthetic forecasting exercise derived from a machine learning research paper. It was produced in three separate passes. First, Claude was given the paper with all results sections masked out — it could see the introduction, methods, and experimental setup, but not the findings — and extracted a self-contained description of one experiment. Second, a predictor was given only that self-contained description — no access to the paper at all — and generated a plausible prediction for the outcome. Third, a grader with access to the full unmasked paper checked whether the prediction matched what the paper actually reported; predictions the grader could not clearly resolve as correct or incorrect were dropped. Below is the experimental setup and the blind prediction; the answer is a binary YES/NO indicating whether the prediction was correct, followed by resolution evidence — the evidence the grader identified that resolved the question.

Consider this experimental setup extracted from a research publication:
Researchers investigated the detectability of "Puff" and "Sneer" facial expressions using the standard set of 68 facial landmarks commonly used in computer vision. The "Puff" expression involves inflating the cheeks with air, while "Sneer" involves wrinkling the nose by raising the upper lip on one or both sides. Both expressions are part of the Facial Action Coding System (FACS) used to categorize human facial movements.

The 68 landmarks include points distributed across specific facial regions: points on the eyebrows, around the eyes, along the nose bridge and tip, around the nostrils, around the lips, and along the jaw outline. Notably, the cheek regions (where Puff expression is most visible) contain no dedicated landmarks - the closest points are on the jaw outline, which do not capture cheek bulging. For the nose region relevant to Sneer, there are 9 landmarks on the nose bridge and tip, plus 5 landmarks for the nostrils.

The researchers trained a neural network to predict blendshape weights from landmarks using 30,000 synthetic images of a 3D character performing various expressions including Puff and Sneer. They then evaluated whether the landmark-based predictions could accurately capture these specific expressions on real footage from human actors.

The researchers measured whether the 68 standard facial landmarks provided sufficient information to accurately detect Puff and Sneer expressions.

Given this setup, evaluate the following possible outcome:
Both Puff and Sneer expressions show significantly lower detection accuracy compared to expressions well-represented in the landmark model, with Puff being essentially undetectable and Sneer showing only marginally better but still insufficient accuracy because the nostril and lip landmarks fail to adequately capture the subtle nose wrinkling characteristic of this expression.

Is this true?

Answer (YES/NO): NO